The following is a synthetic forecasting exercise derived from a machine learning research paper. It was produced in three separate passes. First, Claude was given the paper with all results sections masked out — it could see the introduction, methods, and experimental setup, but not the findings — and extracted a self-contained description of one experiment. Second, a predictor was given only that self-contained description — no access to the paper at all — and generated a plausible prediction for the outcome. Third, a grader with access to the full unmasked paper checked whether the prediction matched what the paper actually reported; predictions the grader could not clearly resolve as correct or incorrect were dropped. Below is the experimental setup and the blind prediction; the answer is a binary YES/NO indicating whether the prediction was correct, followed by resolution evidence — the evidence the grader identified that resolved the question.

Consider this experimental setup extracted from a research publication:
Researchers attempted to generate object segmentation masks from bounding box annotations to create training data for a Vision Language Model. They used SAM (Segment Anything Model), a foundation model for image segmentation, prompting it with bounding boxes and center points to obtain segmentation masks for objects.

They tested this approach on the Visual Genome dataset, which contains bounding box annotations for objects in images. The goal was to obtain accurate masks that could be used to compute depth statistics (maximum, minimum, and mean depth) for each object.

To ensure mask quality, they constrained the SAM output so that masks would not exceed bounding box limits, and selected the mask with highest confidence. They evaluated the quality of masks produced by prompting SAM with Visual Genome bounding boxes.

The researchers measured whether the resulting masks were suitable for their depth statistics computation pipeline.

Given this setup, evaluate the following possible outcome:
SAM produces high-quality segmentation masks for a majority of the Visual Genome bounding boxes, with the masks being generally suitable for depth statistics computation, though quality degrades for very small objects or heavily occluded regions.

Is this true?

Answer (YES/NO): NO